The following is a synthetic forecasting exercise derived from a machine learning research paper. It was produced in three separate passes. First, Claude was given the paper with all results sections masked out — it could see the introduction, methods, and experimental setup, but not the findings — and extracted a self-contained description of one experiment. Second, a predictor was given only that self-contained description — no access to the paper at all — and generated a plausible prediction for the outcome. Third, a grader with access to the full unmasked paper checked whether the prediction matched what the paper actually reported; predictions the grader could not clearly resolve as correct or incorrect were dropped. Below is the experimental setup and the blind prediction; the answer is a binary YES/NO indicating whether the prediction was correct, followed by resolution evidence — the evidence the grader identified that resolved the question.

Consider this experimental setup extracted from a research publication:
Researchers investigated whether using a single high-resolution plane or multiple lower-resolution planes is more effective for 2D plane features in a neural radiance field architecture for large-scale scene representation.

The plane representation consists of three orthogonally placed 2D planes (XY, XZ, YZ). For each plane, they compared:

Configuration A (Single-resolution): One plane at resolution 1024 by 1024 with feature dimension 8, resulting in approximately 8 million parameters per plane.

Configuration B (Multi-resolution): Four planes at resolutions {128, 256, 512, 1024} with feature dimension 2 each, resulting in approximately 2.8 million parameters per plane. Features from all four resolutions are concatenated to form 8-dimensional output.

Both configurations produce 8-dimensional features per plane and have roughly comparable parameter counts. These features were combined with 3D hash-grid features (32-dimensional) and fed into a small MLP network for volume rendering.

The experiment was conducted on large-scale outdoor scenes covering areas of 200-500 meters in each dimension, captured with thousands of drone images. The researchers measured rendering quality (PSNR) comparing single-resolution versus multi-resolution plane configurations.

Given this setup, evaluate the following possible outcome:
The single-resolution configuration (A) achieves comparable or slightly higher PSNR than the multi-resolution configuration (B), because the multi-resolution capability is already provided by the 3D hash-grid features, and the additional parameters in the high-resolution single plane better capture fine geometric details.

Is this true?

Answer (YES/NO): YES